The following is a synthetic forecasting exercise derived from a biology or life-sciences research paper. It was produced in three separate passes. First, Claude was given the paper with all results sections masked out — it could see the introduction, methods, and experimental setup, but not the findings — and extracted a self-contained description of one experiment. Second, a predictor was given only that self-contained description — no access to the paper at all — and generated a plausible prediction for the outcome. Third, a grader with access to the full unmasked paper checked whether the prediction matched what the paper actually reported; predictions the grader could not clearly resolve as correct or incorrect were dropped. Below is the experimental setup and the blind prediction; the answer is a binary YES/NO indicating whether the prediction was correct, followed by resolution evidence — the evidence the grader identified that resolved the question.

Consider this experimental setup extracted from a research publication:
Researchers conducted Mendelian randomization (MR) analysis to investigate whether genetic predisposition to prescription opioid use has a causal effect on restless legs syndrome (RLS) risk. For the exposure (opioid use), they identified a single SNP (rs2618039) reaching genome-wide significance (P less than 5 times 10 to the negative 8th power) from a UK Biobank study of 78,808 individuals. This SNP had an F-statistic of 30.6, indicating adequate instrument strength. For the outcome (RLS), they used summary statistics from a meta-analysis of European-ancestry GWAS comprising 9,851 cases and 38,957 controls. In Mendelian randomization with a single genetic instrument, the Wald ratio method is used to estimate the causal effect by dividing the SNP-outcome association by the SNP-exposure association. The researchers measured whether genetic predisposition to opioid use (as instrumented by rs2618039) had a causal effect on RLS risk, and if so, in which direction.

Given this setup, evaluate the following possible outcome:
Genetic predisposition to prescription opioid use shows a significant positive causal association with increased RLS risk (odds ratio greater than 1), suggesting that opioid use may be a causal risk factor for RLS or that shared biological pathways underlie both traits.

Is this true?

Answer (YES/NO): NO